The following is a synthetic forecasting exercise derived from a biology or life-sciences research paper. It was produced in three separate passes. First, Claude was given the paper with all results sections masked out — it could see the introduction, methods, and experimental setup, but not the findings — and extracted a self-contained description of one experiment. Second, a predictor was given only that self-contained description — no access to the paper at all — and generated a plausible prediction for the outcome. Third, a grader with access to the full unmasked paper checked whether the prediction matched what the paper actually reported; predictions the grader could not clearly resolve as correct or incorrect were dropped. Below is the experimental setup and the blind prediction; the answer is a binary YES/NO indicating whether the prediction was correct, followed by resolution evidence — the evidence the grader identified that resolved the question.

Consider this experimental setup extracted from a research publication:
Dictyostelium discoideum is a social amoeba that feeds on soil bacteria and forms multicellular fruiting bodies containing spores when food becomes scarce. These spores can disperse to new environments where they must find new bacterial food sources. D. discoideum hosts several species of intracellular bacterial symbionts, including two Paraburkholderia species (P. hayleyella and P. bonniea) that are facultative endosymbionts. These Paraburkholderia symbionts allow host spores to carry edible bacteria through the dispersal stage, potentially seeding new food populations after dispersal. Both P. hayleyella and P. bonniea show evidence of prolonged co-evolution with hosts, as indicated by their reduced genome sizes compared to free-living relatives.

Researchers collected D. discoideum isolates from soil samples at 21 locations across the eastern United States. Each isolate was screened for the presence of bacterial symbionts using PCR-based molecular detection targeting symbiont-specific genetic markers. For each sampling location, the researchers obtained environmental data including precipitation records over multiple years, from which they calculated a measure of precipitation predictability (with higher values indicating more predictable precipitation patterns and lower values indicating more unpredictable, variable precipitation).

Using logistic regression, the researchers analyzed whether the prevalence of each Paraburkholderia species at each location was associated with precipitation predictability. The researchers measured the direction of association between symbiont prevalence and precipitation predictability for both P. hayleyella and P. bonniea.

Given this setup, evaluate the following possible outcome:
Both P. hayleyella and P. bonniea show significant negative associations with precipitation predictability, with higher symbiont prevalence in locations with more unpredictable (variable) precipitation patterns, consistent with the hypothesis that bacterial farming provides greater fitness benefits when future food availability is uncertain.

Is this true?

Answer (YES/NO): NO